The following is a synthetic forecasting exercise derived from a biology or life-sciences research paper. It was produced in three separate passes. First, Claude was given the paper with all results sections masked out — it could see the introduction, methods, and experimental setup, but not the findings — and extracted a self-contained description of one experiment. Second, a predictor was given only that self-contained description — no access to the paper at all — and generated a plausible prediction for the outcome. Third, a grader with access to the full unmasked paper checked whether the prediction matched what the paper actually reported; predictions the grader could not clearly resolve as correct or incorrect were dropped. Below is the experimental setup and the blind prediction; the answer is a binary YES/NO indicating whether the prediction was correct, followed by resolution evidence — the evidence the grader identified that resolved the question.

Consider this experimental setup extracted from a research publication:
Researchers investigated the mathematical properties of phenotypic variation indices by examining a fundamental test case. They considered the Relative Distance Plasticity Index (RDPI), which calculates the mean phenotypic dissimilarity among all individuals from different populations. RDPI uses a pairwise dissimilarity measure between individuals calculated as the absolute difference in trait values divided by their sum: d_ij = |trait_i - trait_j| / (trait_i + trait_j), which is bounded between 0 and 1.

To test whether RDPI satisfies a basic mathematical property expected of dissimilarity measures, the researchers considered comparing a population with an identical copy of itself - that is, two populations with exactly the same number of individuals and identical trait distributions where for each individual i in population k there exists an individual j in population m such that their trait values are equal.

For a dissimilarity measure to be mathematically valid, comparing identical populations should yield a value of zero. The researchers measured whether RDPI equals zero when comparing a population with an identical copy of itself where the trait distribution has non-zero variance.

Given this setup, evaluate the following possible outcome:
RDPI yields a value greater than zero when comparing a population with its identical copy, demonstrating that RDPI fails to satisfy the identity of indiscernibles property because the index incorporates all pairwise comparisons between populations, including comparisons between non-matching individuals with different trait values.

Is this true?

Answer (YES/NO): YES